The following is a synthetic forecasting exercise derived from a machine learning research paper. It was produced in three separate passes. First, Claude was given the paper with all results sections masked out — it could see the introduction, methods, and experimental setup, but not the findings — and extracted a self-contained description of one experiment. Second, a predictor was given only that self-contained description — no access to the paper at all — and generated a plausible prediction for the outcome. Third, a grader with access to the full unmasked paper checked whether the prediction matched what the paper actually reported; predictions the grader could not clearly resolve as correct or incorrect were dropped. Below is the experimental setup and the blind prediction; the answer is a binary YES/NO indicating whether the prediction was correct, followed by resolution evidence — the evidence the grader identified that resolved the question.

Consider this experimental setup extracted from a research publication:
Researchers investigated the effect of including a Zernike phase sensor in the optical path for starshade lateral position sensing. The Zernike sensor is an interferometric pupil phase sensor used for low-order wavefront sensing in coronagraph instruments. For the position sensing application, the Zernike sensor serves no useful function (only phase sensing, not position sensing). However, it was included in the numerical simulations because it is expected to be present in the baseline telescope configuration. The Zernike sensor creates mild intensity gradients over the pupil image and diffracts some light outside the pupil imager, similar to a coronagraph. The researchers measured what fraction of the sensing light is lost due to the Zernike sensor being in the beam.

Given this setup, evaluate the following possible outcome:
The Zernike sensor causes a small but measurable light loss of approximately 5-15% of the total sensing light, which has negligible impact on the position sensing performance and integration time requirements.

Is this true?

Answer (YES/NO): NO